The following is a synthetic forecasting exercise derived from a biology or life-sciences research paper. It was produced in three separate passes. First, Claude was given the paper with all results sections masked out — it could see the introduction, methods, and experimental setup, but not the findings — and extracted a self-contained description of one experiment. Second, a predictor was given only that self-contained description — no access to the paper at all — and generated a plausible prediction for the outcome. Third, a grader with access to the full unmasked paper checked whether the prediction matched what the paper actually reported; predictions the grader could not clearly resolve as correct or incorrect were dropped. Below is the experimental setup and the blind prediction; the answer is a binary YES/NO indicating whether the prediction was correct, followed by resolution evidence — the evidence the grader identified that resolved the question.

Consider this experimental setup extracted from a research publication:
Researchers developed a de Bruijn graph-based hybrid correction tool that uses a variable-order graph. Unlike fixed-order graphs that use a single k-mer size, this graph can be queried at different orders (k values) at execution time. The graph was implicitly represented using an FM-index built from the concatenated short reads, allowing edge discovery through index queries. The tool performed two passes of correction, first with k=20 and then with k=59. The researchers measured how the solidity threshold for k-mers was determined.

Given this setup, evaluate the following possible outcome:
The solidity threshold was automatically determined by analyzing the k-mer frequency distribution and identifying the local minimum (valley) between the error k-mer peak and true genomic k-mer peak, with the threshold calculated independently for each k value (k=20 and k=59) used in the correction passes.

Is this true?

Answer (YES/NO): NO